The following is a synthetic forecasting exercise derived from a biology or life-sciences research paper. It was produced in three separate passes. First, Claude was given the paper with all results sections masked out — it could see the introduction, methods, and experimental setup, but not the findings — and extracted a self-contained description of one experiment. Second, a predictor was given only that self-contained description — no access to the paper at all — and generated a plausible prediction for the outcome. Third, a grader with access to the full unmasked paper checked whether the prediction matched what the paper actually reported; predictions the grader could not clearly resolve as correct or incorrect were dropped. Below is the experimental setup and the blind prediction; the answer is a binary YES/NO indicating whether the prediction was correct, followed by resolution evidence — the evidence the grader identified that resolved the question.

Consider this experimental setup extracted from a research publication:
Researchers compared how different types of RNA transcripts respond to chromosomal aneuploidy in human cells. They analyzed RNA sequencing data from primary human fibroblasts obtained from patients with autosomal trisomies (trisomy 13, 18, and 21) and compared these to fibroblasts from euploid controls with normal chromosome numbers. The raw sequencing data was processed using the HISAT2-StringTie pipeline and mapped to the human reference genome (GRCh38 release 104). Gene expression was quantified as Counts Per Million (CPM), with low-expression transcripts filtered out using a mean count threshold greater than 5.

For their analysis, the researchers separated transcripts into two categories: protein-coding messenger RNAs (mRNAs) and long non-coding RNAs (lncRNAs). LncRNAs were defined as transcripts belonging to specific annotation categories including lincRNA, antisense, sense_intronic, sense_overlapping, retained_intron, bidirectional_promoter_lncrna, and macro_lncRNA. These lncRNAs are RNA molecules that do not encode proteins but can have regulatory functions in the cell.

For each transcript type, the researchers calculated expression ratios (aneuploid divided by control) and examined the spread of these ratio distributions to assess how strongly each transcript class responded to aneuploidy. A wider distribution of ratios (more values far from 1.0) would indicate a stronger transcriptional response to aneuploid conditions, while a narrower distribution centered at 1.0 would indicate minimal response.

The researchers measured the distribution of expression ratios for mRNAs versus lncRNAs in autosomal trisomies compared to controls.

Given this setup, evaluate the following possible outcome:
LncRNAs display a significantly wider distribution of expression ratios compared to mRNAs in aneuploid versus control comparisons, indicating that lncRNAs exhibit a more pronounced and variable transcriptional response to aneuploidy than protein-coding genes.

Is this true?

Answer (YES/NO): NO